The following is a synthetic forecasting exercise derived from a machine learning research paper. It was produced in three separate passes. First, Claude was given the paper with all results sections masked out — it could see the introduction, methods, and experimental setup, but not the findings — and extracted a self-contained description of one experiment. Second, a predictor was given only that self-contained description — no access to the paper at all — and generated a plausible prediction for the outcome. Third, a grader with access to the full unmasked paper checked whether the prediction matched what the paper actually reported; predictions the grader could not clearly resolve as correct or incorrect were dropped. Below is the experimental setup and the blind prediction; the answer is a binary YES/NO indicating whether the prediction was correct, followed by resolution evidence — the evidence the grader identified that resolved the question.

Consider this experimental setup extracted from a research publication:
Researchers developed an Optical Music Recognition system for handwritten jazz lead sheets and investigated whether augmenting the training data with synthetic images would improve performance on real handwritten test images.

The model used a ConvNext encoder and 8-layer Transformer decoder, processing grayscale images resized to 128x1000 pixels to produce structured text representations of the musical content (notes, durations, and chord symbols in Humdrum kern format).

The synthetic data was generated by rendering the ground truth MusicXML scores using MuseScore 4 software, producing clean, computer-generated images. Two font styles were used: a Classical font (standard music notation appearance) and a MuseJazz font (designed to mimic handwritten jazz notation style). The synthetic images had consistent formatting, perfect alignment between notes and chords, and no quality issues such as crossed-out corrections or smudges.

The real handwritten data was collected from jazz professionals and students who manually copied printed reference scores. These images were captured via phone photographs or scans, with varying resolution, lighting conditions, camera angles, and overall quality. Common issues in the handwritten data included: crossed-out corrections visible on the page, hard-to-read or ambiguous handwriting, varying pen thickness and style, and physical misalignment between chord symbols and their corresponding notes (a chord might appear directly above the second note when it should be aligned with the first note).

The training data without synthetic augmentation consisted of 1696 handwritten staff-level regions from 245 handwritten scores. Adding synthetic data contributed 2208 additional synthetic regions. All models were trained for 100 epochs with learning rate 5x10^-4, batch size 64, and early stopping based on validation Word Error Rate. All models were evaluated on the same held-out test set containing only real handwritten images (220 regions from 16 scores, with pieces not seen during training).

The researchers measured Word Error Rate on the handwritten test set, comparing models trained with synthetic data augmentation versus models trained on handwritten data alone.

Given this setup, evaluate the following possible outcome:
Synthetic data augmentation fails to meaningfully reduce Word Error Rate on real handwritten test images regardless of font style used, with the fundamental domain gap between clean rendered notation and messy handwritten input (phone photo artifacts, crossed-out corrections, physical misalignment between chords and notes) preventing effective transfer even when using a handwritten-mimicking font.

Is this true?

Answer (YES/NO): NO